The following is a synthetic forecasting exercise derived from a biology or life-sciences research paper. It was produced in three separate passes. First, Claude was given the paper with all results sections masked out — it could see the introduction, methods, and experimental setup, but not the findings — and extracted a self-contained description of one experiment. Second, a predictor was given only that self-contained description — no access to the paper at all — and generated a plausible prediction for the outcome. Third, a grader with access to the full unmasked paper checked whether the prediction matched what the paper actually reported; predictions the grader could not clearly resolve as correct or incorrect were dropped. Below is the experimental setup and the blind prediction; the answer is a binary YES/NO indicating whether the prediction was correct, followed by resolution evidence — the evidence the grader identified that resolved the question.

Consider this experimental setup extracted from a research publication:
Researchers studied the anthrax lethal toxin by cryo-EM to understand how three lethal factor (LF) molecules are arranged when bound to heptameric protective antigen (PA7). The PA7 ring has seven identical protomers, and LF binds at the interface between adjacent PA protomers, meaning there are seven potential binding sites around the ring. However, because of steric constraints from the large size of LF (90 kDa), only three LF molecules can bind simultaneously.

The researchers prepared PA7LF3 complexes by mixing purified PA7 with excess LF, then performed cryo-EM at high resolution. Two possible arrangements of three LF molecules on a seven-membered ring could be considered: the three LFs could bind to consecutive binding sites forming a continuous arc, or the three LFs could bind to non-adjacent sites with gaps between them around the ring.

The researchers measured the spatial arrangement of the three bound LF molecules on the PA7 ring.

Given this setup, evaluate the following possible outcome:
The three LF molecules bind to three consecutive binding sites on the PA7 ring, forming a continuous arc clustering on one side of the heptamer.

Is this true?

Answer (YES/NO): YES